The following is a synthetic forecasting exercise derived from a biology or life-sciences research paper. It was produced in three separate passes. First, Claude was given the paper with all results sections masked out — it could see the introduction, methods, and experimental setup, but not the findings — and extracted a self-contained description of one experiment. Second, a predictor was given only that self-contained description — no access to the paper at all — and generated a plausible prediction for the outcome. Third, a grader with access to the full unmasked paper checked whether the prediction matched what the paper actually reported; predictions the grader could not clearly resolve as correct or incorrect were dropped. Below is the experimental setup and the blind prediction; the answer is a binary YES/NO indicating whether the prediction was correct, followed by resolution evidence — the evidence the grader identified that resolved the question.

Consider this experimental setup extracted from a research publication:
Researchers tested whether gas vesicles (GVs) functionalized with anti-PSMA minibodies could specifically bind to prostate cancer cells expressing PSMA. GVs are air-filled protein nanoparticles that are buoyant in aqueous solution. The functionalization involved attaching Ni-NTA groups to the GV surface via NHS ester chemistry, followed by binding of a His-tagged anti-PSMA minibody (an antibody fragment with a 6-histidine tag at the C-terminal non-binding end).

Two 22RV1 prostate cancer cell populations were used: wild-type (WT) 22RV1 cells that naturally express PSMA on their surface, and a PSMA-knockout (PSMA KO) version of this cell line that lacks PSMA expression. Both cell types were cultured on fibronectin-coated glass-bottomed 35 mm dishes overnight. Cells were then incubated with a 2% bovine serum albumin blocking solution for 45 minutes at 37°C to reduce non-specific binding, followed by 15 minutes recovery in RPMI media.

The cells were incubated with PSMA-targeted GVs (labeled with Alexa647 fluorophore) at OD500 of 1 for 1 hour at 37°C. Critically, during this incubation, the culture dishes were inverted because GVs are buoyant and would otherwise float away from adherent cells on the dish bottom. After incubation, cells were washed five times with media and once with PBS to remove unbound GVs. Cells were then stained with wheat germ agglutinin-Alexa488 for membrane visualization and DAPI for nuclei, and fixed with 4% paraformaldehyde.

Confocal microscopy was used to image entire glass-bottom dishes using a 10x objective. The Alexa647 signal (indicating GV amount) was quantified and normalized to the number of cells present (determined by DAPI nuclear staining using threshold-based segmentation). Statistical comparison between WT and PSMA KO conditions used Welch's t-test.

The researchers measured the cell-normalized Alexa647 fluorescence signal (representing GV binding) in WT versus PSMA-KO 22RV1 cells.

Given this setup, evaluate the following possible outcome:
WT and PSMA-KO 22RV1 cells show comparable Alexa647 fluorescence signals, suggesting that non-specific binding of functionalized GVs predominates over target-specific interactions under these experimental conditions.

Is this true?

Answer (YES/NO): NO